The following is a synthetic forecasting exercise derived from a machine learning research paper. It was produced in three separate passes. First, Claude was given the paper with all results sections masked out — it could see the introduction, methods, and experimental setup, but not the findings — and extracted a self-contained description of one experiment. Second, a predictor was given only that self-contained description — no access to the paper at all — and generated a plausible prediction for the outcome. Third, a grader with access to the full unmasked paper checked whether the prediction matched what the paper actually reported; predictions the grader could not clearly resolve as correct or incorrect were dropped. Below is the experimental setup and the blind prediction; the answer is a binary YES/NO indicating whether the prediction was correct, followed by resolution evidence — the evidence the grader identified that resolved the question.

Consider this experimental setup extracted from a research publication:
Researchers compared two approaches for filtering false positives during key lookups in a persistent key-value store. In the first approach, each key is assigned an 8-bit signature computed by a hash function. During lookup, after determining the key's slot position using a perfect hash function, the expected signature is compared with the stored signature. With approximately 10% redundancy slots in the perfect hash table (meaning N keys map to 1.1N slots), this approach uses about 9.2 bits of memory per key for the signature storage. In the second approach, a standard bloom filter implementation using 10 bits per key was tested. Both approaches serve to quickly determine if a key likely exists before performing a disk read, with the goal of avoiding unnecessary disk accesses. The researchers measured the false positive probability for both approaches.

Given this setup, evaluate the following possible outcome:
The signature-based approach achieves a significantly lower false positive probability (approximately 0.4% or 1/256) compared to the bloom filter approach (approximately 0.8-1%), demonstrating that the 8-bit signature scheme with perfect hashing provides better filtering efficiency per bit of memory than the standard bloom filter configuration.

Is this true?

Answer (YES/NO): NO